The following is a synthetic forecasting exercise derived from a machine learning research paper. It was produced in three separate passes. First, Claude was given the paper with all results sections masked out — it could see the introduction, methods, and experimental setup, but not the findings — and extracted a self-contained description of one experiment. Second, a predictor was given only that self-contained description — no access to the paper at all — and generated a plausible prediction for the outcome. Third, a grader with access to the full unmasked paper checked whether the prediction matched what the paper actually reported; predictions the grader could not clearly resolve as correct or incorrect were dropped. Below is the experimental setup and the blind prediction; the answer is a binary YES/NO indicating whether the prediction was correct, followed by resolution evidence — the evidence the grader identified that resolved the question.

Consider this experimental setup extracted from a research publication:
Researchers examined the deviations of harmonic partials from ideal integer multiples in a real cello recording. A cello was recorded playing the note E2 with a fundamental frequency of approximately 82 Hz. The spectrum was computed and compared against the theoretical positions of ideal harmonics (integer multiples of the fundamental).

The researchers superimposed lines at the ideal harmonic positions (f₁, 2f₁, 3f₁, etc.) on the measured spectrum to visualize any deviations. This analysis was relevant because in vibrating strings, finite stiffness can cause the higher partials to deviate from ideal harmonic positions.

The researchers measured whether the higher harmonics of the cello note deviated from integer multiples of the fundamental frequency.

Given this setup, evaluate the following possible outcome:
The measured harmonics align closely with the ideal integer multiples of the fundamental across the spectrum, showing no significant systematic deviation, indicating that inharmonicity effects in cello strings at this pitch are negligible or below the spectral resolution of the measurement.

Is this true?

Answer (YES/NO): NO